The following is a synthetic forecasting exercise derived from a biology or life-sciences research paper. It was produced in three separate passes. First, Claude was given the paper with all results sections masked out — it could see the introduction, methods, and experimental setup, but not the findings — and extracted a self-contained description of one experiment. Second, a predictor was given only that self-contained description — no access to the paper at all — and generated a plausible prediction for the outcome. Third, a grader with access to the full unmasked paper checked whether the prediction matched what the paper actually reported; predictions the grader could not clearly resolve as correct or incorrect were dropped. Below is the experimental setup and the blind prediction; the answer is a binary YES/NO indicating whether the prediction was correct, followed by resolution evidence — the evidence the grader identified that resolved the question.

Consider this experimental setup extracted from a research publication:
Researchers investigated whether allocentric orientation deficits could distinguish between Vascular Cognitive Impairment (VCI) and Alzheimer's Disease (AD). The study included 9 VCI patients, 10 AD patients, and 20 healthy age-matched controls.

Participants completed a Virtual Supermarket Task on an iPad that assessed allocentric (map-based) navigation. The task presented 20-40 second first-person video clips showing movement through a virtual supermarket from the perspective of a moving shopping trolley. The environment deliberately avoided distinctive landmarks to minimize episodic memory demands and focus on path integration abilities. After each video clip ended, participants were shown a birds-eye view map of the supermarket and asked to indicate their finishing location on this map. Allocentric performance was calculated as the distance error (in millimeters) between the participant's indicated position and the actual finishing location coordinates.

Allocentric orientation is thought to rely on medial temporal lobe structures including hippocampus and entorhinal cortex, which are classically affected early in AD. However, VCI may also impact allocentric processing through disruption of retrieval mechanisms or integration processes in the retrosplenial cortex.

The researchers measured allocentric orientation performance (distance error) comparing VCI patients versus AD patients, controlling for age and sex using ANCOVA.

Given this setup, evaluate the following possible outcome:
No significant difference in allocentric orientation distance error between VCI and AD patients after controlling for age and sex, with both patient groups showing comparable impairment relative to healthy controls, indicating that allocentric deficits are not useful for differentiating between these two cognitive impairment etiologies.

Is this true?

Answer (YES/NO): NO